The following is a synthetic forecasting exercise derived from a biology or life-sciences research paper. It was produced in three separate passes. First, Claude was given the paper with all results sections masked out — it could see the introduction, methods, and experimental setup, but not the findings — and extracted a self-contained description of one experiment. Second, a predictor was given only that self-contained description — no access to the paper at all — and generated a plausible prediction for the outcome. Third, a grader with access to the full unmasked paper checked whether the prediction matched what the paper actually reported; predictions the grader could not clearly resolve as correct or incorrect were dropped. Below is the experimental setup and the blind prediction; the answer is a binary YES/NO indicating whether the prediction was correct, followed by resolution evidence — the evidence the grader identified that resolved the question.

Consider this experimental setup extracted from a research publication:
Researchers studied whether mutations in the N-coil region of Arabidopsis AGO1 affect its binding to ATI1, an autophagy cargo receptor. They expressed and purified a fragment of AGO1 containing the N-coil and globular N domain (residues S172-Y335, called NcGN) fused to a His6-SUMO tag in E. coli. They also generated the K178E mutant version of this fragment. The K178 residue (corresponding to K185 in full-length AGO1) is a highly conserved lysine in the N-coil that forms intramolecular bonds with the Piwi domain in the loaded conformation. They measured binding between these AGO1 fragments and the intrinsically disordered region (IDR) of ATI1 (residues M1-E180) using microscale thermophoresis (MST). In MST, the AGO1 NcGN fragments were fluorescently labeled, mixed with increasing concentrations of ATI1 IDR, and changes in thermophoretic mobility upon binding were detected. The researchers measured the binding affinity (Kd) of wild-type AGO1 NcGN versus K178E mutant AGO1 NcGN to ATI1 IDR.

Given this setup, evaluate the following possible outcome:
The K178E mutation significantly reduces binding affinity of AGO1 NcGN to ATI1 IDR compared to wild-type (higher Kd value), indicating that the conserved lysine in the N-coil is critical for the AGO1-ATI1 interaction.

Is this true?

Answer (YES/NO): YES